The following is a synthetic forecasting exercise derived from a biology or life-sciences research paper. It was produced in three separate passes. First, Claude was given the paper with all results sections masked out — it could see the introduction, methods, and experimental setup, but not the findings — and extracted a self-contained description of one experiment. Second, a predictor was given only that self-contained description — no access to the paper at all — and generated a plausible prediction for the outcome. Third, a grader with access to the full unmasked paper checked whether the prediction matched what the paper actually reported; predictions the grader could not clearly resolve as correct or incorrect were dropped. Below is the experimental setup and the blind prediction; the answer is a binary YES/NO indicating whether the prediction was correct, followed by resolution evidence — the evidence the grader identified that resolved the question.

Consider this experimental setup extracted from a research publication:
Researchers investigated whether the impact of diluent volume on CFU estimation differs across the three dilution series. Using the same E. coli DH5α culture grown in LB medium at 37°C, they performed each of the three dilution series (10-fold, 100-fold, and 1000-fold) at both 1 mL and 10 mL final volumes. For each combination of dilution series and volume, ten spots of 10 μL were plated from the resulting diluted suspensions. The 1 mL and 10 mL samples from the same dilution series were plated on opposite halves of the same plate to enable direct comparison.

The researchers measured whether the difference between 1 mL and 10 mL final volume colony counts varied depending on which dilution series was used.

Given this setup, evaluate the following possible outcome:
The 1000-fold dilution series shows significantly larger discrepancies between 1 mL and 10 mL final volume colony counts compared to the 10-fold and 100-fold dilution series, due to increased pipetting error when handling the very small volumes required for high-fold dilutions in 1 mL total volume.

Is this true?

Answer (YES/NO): YES